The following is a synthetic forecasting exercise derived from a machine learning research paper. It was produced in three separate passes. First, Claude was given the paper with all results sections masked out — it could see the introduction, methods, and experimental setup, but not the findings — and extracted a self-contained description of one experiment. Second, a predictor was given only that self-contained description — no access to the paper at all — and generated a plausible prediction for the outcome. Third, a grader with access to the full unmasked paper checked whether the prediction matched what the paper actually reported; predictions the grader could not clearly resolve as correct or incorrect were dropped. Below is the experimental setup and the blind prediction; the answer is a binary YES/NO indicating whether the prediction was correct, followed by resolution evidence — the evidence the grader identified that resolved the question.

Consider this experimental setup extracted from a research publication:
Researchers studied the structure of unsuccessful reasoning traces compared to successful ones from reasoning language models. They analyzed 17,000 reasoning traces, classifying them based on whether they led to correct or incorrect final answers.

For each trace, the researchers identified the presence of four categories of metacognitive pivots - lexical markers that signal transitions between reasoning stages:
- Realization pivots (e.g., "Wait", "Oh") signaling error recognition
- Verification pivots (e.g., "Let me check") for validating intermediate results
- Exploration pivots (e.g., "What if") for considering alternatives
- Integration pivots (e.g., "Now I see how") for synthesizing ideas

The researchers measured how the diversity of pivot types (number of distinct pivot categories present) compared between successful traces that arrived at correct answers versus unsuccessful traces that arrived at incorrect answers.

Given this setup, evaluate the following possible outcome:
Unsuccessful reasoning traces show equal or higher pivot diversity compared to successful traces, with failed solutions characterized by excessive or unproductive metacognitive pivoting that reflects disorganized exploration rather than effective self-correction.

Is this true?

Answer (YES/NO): NO